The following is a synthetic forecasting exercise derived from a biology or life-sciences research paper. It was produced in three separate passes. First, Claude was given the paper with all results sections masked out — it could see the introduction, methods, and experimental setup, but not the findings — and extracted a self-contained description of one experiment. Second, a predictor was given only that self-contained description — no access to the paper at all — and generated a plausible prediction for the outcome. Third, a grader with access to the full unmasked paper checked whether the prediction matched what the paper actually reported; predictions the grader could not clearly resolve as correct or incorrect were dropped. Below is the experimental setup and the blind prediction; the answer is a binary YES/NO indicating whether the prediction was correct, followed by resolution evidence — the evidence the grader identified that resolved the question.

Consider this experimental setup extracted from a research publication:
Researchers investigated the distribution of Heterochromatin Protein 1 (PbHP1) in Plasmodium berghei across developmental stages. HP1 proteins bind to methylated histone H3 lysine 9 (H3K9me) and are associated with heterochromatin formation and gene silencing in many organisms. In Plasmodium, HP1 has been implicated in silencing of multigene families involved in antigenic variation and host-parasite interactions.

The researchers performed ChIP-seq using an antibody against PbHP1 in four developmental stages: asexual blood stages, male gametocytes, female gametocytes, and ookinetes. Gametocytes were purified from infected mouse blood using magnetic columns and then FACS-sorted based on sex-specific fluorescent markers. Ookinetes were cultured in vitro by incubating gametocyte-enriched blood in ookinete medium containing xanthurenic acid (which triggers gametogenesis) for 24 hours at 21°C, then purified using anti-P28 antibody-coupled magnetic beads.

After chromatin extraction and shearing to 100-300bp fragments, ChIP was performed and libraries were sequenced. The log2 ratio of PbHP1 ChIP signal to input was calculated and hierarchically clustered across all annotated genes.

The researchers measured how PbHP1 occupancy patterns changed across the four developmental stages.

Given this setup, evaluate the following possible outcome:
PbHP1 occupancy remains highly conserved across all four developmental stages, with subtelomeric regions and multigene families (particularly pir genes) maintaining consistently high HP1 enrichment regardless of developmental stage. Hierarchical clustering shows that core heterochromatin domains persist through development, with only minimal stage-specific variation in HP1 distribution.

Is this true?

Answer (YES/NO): YES